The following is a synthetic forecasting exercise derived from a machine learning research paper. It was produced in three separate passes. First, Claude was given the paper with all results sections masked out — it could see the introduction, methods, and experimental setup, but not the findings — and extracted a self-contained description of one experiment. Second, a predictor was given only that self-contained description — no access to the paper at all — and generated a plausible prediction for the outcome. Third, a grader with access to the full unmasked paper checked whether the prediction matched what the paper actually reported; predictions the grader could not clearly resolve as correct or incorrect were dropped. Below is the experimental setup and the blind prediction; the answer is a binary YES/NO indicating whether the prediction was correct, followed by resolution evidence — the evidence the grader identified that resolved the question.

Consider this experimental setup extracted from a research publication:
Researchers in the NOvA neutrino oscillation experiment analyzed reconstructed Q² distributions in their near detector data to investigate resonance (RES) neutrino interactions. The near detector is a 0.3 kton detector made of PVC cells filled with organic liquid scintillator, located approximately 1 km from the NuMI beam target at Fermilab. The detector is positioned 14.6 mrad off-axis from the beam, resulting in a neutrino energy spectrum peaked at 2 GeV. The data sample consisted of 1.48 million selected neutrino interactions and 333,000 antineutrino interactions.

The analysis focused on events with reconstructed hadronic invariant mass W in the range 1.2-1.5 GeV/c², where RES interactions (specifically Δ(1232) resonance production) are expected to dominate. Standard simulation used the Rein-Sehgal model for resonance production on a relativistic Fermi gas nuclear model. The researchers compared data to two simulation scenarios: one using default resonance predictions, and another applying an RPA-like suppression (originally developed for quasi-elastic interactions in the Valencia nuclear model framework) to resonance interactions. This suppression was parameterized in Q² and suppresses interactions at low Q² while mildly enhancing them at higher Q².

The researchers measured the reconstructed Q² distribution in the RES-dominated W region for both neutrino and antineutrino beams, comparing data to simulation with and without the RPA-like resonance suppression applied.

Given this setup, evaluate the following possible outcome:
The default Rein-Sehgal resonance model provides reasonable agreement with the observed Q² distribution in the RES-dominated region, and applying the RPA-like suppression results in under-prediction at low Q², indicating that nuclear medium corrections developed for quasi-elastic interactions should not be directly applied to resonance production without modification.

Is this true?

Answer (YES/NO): NO